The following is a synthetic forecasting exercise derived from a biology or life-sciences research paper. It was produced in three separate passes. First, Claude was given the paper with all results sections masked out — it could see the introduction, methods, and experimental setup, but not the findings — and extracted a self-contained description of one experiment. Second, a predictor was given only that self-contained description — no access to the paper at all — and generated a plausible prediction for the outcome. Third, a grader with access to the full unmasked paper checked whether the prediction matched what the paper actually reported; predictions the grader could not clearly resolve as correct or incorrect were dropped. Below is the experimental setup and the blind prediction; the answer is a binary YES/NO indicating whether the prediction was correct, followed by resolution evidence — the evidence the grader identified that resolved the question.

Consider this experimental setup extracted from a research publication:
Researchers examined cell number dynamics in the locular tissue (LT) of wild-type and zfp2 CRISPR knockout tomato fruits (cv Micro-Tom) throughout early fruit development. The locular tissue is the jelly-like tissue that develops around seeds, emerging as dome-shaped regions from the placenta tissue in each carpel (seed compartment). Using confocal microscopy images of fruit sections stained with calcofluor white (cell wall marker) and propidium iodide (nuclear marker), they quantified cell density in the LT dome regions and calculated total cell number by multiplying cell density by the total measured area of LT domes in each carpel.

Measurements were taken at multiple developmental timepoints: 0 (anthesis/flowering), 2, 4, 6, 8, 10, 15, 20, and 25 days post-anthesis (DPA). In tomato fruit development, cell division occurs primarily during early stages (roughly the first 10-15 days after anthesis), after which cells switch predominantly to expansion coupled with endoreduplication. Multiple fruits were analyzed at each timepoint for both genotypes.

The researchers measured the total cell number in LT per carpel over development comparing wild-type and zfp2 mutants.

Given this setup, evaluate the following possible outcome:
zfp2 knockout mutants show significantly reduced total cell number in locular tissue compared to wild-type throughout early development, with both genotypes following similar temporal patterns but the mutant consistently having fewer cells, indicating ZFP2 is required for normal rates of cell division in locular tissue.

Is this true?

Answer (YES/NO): NO